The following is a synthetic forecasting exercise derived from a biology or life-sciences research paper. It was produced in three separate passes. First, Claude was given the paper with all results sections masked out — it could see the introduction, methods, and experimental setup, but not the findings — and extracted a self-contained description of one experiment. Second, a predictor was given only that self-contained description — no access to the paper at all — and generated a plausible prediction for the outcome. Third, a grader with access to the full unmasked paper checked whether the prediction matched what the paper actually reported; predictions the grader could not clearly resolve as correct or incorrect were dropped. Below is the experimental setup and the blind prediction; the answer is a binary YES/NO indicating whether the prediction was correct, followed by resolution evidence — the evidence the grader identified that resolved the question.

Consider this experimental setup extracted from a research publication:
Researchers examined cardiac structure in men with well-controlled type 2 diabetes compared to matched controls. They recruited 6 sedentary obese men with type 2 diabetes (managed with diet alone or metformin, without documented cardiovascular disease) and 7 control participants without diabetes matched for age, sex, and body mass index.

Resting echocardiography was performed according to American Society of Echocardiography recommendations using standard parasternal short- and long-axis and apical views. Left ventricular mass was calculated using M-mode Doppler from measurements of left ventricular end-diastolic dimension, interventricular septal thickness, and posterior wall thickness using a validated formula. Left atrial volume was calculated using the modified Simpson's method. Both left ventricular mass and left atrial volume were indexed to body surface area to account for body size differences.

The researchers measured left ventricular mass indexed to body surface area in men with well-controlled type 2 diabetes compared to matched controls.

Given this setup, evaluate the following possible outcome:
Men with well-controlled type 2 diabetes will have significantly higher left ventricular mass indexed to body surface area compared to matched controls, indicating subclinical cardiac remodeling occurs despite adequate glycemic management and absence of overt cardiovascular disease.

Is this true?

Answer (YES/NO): NO